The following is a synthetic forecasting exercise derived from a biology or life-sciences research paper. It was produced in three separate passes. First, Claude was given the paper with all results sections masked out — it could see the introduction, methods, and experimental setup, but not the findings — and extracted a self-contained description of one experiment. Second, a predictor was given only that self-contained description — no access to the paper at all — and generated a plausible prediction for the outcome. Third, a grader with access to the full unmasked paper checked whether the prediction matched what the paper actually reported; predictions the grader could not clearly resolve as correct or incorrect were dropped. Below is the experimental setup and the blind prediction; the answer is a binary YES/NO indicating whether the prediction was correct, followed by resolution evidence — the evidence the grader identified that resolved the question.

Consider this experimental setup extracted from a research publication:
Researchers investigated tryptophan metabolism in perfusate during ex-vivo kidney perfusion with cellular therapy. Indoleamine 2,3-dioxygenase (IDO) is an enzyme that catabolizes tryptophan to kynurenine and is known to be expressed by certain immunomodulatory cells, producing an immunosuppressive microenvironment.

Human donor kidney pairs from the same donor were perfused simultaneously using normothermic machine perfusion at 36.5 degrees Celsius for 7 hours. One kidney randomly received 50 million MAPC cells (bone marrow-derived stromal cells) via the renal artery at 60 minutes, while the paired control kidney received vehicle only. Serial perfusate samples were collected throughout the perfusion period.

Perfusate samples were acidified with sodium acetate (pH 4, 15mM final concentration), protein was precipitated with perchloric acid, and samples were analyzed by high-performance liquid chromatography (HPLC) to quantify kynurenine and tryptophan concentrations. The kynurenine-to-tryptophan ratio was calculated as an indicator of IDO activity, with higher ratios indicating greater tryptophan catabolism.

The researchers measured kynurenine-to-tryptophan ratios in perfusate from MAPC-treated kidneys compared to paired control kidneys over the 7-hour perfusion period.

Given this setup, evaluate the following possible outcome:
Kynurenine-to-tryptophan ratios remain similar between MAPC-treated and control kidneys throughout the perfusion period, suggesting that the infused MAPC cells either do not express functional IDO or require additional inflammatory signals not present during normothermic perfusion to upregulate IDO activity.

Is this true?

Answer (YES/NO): NO